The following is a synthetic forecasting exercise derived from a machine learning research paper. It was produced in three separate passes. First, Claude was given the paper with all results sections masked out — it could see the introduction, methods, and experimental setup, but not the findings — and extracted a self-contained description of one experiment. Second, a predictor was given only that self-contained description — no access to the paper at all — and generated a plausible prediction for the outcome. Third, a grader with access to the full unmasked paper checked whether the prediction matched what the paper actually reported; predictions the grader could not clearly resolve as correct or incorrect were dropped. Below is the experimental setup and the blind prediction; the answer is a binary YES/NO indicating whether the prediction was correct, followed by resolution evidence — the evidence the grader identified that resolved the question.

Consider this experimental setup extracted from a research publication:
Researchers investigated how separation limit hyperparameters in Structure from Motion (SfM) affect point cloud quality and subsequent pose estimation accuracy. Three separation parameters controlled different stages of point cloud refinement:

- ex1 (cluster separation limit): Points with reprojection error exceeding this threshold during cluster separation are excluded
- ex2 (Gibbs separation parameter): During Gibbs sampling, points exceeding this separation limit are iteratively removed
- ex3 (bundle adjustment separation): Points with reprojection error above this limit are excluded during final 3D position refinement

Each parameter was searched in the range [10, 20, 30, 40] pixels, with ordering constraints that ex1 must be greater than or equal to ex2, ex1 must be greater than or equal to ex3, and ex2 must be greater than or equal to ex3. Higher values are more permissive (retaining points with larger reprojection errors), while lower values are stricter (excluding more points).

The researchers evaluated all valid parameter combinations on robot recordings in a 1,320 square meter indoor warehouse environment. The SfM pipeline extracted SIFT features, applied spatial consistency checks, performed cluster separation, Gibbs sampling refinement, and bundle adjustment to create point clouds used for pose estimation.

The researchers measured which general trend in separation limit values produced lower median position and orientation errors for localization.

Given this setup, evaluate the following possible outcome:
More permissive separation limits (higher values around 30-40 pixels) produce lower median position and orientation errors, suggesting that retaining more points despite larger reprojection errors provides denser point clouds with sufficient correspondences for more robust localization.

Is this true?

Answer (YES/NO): YES